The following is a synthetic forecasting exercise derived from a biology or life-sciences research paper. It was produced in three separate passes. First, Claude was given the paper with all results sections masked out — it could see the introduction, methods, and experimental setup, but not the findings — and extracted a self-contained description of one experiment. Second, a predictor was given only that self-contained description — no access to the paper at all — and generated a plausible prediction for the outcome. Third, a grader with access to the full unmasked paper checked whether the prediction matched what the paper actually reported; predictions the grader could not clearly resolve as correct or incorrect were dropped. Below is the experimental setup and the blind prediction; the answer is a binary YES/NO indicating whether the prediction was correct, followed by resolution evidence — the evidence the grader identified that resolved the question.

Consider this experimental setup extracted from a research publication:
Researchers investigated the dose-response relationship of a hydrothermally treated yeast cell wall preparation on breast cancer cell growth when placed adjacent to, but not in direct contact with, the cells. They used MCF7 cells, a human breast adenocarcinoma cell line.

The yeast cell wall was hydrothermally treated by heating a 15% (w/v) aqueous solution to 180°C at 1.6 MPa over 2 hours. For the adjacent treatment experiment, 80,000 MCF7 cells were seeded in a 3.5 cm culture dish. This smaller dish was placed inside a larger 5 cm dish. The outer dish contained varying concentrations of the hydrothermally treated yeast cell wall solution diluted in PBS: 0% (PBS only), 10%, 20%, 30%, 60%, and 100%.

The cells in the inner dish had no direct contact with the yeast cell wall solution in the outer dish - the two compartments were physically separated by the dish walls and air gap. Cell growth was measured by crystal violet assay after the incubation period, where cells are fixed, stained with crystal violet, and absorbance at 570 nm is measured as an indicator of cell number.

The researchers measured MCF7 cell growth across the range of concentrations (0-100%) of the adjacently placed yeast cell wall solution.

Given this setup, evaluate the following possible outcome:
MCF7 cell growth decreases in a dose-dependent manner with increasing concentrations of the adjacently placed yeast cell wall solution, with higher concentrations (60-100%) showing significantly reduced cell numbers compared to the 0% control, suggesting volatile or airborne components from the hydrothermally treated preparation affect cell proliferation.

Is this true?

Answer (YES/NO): YES